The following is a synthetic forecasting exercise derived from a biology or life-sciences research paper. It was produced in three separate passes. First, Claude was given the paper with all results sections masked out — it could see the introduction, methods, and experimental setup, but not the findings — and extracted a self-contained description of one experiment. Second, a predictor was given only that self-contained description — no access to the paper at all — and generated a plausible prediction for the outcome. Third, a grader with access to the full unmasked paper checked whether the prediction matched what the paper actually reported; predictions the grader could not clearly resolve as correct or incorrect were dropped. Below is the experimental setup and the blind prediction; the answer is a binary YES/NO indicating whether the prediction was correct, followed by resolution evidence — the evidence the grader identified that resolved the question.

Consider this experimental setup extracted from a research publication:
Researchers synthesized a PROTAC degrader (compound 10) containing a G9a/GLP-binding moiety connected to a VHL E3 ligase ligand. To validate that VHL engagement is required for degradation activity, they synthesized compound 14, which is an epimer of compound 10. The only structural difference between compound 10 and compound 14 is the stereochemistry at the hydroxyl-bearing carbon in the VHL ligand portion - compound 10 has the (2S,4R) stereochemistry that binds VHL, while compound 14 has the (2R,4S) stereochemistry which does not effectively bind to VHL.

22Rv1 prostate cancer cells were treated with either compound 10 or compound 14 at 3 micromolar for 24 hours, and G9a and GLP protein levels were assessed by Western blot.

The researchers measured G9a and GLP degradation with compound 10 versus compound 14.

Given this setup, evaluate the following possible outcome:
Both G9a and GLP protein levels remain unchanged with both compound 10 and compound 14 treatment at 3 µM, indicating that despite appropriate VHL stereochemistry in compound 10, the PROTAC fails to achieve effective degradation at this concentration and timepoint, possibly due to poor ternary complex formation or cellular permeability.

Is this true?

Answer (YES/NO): NO